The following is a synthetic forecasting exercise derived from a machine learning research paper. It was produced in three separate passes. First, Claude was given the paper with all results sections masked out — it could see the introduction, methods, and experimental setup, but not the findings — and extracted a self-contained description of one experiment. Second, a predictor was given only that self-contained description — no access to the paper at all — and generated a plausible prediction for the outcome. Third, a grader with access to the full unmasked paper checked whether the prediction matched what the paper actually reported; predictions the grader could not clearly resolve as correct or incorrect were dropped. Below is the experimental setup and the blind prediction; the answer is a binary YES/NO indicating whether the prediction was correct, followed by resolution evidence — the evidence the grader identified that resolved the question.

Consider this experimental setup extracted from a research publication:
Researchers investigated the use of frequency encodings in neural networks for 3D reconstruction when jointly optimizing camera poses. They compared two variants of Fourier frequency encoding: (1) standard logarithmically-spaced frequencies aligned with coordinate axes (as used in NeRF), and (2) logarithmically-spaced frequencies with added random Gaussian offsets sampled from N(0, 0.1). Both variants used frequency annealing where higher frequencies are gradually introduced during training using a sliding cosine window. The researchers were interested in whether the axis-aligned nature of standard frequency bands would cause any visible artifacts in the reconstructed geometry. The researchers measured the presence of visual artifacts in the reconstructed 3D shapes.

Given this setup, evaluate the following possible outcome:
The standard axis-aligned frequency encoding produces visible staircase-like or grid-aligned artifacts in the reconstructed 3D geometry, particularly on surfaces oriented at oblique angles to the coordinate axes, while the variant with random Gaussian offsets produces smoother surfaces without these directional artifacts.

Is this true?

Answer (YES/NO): NO